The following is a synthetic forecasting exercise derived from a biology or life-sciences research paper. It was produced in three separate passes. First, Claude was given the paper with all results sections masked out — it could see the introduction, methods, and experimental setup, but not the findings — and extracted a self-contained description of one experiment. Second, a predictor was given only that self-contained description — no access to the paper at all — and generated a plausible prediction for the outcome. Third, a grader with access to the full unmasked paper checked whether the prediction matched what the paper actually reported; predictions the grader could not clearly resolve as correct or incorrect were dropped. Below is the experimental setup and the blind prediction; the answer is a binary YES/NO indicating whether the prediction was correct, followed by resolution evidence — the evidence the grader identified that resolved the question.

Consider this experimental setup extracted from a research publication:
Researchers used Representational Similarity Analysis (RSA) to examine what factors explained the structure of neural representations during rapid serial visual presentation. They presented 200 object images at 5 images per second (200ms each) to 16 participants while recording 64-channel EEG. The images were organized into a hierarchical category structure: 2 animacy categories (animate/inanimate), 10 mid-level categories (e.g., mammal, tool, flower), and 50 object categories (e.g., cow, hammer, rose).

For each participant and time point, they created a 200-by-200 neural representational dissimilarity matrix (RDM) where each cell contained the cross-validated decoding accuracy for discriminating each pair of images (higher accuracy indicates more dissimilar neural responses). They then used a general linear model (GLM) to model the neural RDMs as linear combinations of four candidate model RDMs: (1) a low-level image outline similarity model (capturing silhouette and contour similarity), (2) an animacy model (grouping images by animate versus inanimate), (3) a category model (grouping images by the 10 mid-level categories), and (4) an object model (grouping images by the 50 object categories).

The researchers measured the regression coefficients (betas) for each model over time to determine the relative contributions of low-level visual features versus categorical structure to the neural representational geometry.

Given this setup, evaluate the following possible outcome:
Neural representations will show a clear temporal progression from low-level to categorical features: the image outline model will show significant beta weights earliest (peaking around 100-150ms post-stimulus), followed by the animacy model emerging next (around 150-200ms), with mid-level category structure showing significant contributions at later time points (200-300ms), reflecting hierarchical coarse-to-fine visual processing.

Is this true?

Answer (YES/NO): NO